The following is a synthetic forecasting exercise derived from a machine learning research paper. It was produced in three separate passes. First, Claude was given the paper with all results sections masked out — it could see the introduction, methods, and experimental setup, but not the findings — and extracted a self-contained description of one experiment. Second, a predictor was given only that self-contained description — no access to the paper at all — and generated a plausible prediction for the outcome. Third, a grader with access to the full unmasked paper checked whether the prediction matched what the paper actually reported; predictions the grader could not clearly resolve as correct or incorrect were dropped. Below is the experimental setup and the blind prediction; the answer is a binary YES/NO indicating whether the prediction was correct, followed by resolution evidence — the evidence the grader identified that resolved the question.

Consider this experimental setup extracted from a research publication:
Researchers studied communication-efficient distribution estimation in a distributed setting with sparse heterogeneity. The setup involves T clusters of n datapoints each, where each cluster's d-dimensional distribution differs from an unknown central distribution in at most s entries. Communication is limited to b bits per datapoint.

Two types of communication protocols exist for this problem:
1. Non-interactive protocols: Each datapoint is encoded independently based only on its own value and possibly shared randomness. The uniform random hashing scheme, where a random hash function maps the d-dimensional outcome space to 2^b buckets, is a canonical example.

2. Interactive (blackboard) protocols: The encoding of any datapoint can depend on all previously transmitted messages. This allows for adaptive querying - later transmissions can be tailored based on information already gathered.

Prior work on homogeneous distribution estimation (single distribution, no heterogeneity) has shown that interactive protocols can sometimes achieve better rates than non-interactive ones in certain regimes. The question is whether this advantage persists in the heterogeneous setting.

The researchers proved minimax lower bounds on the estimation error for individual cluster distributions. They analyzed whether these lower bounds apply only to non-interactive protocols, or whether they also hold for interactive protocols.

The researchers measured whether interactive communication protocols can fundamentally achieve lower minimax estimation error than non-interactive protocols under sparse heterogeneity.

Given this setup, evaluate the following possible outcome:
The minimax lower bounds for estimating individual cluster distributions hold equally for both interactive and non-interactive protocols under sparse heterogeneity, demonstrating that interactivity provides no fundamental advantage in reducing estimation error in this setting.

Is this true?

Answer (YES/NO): YES